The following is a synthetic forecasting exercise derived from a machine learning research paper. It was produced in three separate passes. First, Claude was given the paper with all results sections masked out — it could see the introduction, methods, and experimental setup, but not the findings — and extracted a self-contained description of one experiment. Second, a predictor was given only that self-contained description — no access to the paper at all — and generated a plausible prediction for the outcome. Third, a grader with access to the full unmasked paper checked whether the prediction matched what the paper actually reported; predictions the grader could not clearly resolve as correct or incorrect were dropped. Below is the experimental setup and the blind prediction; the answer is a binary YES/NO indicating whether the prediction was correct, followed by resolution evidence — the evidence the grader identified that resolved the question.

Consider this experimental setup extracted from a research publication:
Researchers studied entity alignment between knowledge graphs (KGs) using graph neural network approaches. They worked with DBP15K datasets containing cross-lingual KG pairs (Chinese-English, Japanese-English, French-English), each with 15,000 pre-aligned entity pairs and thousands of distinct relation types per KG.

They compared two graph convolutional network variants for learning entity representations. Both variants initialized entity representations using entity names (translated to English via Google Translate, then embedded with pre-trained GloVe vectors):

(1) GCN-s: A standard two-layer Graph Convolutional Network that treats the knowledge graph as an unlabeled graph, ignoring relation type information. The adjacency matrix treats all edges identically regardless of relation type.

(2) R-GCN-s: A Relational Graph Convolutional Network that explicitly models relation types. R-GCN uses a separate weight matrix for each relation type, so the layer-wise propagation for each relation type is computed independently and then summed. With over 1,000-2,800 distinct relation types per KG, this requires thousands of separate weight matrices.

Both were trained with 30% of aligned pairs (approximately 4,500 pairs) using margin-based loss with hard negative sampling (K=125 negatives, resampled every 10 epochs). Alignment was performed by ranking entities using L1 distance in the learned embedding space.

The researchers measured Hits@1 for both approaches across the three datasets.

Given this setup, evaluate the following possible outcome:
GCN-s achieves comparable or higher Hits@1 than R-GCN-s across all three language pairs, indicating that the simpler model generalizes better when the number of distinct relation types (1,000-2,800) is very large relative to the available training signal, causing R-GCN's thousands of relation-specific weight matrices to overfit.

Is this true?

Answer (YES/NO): YES